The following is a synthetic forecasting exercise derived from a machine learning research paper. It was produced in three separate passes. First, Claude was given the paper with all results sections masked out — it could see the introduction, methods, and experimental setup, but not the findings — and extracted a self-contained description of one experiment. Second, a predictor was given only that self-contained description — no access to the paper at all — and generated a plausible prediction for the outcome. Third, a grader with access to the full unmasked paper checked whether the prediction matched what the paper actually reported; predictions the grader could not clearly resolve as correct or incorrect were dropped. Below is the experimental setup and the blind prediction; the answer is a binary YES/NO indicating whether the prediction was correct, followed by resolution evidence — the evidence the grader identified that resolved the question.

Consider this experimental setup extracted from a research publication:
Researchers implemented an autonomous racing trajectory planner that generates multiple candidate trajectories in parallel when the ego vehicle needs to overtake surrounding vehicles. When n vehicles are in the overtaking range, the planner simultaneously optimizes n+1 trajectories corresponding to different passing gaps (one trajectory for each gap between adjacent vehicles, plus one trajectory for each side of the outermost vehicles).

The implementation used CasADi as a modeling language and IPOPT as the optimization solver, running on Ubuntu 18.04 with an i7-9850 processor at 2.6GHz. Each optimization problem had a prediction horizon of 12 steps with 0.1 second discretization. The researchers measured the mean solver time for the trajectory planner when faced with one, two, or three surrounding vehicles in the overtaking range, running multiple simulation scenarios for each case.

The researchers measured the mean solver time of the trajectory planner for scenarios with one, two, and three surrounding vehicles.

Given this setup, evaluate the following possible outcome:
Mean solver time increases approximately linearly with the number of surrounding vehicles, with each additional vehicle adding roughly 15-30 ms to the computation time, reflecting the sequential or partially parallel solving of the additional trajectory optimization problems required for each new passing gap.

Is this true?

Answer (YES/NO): NO